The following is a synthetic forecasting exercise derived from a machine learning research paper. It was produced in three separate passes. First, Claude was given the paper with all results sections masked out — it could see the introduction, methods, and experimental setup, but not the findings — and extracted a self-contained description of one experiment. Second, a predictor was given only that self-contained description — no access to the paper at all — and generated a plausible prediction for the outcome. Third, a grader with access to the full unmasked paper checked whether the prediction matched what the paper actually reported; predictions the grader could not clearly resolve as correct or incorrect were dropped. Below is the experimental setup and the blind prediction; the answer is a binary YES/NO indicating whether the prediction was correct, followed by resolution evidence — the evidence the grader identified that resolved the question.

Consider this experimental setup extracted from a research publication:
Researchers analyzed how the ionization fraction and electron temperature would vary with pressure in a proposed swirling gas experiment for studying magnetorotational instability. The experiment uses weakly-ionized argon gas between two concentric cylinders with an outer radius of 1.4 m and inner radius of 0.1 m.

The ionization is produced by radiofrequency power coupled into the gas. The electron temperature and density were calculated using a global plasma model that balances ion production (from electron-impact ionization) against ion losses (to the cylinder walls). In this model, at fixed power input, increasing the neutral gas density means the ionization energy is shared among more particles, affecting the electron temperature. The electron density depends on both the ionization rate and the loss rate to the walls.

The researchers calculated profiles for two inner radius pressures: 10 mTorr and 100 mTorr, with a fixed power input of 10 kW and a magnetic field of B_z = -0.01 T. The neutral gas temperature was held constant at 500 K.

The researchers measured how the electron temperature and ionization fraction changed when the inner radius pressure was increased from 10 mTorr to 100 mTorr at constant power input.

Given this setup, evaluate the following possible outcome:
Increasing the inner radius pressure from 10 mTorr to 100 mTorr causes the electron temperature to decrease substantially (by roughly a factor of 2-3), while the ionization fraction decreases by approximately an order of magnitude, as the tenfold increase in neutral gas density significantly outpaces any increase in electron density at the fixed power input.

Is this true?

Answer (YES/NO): NO